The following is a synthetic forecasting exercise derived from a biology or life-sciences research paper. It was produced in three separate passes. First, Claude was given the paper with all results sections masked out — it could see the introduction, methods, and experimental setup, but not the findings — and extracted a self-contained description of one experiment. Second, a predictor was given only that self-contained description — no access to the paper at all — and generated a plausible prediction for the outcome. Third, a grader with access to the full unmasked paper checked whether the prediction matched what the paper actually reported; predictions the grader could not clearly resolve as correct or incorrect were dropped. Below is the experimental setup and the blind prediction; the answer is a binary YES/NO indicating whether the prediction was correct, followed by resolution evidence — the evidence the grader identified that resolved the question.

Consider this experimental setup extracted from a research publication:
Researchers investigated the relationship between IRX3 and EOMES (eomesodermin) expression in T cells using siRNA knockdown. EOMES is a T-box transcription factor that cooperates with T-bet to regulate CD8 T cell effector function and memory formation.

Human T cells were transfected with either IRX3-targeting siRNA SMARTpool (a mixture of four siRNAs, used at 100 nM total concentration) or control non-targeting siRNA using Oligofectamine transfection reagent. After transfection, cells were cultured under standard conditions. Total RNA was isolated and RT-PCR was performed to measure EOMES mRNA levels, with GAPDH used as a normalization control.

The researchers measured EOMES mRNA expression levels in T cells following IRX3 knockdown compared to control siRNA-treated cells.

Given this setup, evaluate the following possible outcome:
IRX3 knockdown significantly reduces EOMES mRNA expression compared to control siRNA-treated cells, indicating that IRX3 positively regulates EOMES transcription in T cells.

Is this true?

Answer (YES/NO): NO